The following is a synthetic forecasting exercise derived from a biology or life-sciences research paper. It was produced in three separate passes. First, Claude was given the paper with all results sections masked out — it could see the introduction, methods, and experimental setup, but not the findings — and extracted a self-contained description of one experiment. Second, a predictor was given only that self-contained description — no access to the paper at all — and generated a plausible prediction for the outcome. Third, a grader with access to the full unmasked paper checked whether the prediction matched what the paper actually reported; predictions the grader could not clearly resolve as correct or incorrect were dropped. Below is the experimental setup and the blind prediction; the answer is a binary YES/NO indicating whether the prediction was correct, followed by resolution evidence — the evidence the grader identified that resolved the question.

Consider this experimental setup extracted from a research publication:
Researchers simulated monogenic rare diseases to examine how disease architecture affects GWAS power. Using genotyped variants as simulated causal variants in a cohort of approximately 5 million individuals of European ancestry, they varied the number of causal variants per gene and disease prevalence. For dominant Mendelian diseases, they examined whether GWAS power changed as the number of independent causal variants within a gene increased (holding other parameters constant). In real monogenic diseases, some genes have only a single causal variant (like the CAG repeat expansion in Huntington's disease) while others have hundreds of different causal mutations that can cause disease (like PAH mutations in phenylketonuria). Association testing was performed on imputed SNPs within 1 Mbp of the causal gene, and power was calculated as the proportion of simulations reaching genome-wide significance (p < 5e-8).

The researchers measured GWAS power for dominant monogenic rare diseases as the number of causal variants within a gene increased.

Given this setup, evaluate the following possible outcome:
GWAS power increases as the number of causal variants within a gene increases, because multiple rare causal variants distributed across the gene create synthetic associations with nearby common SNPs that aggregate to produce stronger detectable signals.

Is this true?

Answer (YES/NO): NO